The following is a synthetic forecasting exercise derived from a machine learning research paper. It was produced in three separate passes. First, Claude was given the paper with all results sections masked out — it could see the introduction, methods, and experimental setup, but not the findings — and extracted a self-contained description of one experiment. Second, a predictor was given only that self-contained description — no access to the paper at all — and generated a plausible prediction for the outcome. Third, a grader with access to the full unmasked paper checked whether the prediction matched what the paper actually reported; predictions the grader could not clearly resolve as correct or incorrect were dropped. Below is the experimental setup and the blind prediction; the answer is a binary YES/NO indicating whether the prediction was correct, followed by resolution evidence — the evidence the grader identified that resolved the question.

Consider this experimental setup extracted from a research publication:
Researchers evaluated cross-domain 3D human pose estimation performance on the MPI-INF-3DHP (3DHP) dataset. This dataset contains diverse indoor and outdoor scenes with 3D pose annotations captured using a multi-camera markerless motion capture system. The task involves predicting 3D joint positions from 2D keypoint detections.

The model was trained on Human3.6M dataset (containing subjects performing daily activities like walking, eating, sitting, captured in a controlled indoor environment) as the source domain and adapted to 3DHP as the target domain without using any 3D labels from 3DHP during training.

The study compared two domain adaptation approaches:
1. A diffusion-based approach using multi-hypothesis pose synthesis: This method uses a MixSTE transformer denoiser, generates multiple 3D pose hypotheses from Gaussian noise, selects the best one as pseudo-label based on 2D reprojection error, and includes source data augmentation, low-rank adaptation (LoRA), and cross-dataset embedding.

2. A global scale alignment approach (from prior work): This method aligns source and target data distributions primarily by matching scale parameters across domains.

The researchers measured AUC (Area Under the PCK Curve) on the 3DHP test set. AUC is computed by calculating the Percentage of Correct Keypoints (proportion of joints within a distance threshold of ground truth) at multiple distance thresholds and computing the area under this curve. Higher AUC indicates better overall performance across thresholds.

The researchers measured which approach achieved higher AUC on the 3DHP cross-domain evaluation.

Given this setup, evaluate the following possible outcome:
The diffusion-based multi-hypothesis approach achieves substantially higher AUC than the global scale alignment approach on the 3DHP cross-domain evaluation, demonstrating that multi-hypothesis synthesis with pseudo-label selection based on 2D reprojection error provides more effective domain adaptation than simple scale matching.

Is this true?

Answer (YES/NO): NO